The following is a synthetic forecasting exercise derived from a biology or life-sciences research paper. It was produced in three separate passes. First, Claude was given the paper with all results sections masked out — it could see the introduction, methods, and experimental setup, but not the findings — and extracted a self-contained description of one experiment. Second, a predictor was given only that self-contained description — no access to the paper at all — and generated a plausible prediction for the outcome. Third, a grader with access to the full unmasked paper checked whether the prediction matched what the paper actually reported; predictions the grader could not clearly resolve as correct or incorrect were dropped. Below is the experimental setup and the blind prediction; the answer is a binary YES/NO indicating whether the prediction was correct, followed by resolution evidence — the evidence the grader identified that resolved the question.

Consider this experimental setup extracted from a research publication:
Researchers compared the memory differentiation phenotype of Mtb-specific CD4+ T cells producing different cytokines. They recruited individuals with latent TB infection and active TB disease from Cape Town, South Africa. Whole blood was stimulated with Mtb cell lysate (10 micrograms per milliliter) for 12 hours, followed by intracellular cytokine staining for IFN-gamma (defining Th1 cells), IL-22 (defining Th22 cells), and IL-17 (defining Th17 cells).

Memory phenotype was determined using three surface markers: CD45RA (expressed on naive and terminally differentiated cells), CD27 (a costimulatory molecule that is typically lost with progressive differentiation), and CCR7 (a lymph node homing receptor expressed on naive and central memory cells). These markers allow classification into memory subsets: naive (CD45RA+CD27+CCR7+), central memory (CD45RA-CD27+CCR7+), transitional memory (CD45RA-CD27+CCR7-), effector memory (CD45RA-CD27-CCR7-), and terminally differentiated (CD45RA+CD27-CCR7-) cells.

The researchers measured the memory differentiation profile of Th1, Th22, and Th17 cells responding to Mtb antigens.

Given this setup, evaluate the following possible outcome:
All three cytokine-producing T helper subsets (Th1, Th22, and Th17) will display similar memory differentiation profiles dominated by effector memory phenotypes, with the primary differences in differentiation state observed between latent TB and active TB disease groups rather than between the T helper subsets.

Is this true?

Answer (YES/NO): NO